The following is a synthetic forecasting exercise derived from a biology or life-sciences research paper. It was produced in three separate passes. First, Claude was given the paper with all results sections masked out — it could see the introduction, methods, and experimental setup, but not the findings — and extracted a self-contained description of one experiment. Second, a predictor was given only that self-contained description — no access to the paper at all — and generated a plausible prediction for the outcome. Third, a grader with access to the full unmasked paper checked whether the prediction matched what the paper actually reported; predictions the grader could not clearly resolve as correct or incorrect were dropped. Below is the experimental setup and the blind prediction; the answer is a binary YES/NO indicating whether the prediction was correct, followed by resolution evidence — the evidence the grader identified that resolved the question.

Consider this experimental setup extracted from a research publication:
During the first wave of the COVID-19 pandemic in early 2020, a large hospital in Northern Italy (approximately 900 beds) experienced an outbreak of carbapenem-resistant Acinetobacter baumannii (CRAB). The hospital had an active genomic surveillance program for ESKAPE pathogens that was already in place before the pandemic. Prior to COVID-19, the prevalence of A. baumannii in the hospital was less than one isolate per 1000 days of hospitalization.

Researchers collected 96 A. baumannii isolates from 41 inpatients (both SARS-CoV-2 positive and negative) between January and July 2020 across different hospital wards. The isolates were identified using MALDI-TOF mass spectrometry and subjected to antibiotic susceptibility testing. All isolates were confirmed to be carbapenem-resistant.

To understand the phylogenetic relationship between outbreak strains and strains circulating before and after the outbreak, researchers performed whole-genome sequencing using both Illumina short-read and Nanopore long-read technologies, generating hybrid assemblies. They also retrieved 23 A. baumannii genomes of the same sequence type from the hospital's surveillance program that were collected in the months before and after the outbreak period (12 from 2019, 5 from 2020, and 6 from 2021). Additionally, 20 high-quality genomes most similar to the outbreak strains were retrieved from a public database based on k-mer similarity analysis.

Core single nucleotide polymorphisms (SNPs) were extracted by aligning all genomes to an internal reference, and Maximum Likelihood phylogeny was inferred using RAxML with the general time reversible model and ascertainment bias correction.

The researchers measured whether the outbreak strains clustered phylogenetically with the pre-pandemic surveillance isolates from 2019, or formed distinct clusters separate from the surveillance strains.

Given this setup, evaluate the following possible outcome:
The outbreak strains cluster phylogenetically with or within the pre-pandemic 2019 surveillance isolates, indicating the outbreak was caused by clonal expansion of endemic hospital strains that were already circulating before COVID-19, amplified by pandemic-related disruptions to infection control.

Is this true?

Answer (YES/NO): YES